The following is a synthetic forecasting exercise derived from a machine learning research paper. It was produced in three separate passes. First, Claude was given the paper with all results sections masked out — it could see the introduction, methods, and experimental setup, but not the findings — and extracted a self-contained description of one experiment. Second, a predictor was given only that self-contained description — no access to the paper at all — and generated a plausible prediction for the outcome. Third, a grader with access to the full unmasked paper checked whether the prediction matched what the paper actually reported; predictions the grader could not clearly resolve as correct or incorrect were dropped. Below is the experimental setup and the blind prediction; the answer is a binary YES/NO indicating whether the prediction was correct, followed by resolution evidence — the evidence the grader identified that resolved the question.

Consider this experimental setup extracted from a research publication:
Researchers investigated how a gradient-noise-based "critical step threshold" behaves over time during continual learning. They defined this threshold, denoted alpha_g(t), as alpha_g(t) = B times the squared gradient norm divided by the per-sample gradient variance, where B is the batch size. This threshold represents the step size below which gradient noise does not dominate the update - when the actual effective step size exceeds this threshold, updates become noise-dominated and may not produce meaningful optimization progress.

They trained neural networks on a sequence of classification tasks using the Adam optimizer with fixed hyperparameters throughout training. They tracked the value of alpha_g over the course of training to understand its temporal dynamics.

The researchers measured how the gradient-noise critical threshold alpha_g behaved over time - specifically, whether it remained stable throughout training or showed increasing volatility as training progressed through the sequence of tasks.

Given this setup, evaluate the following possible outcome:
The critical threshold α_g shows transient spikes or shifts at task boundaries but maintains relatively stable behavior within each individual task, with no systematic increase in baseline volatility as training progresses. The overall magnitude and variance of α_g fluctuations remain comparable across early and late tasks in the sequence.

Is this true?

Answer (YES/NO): NO